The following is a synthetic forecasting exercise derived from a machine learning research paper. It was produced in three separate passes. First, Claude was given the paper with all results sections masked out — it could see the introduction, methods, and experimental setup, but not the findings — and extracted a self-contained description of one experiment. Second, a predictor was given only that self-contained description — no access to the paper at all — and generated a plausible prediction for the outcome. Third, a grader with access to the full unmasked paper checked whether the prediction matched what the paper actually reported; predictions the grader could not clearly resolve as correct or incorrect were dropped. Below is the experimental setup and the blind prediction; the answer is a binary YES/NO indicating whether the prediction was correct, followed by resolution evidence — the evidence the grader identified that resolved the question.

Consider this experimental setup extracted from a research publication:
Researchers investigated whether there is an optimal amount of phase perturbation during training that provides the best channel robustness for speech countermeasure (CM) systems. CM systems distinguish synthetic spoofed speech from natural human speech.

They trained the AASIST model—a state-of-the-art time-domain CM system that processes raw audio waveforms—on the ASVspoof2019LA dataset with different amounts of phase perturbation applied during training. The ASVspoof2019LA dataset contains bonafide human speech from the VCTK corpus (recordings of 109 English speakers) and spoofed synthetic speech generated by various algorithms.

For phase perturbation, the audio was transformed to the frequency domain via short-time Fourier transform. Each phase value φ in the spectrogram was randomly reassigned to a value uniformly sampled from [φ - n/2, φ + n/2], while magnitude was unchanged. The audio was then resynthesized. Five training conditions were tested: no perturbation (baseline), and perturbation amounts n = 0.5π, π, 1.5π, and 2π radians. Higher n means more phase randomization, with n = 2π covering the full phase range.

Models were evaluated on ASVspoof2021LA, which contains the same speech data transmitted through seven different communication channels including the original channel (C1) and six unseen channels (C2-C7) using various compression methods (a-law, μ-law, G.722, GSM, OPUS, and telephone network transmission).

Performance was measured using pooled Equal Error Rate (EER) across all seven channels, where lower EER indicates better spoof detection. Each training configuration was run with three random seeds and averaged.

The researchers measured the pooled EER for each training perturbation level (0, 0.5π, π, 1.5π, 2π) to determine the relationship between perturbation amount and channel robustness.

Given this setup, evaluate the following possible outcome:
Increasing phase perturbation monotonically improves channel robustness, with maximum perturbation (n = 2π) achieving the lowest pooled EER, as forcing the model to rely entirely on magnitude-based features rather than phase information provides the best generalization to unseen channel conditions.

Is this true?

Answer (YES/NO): NO